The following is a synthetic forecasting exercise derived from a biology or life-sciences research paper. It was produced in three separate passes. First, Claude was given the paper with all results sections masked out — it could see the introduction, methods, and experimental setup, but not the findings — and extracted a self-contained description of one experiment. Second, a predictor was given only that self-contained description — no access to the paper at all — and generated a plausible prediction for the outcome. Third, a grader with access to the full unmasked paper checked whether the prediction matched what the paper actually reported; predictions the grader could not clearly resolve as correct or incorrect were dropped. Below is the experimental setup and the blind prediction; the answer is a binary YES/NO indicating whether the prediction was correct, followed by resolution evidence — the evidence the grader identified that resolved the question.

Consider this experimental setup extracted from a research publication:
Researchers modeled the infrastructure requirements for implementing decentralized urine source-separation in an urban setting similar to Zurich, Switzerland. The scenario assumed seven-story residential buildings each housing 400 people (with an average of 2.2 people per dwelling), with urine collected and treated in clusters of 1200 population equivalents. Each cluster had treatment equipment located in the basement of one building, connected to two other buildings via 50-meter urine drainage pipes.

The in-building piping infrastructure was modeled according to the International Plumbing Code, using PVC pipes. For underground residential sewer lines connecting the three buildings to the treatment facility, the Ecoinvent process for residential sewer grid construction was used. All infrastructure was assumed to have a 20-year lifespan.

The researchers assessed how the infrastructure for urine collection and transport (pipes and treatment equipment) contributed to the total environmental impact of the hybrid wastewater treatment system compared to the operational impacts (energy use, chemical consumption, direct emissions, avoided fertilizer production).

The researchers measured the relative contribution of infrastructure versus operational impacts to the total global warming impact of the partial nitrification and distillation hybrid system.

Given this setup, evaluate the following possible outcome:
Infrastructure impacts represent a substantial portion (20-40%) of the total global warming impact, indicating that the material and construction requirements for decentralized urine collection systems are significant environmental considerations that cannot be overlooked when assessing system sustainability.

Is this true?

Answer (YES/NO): NO